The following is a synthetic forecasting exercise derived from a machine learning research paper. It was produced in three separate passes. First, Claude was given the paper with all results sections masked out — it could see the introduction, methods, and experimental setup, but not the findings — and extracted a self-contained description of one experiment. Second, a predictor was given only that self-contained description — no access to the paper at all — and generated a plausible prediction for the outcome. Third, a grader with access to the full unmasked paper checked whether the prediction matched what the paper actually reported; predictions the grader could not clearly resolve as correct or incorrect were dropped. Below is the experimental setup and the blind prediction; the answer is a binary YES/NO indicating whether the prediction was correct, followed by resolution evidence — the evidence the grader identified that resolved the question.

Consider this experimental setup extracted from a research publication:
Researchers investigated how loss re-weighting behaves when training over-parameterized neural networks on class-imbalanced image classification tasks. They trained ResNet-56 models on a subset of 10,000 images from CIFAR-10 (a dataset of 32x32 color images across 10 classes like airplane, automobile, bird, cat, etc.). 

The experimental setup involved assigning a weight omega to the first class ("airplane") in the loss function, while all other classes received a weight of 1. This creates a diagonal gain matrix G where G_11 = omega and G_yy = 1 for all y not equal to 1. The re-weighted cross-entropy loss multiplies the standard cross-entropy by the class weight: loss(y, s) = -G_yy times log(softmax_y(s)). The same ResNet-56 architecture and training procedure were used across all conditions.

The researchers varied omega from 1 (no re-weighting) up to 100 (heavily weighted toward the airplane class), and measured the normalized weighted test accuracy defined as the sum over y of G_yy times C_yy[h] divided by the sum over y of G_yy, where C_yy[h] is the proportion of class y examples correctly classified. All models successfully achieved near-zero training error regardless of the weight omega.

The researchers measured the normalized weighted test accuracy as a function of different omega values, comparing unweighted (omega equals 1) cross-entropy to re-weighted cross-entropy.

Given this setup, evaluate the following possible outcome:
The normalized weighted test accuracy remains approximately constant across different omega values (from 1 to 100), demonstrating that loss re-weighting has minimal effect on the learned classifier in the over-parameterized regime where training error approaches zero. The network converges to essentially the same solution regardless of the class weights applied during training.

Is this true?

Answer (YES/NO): YES